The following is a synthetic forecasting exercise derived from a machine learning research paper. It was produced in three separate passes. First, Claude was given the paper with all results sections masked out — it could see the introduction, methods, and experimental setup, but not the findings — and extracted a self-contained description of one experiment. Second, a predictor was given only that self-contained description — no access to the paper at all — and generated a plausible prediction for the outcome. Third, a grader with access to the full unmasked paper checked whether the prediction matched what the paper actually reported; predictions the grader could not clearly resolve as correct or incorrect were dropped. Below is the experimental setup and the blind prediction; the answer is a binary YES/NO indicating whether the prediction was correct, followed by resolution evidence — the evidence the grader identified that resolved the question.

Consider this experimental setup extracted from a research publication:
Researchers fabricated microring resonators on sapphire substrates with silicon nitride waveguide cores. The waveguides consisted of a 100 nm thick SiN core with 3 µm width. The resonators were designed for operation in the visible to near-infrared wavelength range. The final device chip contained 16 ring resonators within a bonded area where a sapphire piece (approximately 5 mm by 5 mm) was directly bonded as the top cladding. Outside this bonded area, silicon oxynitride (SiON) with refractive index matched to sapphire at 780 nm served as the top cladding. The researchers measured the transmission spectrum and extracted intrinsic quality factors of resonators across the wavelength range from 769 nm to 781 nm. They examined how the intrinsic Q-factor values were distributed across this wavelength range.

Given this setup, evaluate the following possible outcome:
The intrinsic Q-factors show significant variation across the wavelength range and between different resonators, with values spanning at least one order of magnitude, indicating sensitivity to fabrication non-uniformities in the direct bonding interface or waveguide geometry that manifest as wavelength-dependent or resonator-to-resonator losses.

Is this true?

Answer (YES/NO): NO